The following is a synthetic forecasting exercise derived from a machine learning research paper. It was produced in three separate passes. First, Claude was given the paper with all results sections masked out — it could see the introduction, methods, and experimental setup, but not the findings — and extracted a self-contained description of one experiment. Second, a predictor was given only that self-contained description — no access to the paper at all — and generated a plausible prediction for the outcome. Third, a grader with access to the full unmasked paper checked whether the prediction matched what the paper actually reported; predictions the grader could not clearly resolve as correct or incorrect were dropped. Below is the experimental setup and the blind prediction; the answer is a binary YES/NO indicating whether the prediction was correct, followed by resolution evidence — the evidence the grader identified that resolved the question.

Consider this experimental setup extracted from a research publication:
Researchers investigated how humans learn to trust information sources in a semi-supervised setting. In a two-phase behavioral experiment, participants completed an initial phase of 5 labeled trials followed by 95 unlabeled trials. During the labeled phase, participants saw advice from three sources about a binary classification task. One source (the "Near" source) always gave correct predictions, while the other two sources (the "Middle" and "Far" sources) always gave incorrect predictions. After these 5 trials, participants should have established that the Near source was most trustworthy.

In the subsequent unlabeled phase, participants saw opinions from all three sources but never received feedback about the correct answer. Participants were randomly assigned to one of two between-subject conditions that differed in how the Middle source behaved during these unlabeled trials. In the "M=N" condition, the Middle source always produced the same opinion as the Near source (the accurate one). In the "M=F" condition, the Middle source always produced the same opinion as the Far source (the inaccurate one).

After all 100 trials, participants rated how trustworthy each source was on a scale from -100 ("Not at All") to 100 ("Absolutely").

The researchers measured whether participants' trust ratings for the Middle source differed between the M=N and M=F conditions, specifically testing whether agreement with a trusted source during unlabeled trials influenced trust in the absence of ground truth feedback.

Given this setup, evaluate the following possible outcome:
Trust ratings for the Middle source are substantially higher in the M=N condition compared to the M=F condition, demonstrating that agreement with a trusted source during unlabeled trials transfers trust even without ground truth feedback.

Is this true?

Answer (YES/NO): YES